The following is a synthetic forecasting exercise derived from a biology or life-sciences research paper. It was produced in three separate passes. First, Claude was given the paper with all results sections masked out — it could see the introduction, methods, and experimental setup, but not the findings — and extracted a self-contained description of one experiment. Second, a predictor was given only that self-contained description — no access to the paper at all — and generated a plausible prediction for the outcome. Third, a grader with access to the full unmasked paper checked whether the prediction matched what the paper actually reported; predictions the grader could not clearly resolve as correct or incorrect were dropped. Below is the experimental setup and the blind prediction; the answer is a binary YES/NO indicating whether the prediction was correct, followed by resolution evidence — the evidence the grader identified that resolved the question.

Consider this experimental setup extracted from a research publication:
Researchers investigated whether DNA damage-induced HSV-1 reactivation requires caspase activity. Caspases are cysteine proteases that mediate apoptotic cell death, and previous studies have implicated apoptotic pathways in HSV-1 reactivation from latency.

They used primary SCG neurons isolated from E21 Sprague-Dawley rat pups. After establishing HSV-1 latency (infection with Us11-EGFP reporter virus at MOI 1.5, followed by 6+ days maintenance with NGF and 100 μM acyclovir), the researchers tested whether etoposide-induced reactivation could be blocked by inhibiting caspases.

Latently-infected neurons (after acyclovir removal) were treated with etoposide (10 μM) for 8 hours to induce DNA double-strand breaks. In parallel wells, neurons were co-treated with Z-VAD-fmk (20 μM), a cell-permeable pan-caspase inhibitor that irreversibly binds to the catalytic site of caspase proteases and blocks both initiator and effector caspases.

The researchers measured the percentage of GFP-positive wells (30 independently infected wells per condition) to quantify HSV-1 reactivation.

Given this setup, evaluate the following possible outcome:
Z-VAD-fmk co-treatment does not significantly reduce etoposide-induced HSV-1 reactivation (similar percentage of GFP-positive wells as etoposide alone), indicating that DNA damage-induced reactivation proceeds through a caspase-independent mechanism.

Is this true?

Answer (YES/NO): YES